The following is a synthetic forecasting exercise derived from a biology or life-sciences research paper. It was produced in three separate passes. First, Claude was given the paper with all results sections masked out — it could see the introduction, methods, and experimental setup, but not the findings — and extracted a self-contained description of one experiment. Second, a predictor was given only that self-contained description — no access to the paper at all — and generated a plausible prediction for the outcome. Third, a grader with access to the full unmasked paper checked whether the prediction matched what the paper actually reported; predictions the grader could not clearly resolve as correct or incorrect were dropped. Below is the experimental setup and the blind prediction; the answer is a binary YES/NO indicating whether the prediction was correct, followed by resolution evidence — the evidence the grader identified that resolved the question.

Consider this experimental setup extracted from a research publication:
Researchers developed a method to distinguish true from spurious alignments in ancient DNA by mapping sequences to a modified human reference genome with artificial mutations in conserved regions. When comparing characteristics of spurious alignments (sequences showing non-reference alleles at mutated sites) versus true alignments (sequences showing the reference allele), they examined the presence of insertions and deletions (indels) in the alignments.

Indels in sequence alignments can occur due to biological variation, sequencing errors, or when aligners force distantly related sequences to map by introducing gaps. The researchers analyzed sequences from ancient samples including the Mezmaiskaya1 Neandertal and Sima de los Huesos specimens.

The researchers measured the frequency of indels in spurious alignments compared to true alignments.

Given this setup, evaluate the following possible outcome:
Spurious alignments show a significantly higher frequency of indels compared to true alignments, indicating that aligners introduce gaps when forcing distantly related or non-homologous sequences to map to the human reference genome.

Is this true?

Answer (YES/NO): YES